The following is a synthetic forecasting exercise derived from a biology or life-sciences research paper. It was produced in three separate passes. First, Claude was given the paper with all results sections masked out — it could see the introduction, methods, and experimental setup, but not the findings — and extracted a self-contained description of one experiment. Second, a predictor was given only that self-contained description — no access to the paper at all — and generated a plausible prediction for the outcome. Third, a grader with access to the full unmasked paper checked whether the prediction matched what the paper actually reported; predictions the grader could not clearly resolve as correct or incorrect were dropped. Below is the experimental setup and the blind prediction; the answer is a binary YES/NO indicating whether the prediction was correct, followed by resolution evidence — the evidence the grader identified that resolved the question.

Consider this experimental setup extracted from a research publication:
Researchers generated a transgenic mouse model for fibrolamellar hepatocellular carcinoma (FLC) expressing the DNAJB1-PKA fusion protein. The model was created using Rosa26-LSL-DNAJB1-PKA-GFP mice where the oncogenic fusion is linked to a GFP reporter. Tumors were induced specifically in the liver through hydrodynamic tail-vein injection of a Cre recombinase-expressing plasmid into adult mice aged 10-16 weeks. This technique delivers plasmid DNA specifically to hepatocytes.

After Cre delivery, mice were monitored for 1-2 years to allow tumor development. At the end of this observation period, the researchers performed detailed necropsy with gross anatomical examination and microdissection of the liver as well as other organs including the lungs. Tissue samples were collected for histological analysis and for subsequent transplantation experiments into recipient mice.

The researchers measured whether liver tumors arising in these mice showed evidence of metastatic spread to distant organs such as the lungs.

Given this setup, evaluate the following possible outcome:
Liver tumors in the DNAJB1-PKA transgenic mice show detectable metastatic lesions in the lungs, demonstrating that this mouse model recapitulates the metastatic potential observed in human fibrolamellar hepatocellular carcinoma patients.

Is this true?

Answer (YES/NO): YES